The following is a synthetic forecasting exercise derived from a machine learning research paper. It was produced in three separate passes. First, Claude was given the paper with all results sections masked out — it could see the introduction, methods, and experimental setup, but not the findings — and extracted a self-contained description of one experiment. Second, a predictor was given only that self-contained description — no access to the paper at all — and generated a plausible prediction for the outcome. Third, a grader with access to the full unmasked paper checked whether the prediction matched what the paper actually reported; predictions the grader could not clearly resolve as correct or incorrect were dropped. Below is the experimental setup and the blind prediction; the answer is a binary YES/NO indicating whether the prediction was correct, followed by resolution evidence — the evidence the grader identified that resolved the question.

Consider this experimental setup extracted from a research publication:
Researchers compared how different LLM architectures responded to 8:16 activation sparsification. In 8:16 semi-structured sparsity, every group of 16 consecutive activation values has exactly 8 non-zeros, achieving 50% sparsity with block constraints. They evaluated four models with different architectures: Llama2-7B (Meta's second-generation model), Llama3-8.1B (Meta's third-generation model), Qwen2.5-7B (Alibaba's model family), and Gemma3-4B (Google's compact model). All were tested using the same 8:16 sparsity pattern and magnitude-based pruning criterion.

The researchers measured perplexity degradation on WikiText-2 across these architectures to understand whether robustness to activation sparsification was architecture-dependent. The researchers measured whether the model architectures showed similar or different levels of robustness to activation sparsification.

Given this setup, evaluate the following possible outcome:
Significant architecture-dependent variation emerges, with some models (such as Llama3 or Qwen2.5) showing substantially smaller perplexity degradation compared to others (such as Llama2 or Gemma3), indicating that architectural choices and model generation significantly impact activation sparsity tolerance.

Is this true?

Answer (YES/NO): NO